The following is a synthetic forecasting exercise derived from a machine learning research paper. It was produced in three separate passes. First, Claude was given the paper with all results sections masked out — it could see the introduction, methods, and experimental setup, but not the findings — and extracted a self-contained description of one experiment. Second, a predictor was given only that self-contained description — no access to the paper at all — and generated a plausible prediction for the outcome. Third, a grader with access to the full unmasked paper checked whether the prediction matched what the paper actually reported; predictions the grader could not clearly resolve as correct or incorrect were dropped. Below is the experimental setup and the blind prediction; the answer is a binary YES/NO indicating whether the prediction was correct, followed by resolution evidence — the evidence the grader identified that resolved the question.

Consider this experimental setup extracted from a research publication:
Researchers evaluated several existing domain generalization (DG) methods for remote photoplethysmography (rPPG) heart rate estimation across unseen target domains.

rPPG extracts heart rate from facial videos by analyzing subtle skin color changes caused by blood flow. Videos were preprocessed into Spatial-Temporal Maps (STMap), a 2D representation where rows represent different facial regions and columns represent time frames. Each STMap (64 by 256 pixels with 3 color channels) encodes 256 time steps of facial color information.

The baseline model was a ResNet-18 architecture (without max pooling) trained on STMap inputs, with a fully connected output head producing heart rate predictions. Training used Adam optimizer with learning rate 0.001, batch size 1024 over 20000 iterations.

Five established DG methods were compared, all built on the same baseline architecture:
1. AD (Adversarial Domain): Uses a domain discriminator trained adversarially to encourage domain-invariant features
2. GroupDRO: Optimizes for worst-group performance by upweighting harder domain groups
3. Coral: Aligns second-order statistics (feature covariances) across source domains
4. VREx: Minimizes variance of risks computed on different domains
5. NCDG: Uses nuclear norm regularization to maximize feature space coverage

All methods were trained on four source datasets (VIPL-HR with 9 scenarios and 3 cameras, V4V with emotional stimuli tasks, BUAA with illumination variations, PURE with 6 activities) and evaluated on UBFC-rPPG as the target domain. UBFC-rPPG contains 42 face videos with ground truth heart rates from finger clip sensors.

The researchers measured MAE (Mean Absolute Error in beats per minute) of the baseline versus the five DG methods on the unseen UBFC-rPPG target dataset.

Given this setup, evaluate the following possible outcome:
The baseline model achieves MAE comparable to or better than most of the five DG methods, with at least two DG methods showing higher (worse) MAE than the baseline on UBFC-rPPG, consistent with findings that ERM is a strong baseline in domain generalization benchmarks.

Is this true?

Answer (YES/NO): YES